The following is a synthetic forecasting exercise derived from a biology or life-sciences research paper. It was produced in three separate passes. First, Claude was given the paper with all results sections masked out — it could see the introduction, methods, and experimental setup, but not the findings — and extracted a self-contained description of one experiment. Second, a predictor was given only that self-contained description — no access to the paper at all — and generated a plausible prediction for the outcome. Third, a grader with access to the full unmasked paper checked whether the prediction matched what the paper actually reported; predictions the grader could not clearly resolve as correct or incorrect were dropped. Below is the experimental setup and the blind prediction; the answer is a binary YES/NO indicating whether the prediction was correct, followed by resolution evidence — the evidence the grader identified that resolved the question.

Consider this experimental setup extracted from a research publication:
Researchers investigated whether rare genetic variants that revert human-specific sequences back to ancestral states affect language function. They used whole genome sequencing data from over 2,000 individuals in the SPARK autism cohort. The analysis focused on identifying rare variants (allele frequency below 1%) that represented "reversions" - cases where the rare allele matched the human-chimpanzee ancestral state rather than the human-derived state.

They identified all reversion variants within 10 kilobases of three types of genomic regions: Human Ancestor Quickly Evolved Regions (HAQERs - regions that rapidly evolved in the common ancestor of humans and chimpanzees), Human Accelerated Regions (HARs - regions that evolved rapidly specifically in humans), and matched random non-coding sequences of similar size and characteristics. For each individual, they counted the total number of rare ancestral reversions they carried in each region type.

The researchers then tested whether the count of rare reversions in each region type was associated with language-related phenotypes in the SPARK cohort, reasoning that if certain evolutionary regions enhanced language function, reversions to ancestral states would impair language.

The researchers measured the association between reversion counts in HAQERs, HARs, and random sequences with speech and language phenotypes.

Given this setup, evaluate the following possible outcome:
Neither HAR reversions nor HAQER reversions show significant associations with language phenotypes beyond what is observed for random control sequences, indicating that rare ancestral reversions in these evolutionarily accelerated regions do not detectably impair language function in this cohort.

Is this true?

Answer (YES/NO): NO